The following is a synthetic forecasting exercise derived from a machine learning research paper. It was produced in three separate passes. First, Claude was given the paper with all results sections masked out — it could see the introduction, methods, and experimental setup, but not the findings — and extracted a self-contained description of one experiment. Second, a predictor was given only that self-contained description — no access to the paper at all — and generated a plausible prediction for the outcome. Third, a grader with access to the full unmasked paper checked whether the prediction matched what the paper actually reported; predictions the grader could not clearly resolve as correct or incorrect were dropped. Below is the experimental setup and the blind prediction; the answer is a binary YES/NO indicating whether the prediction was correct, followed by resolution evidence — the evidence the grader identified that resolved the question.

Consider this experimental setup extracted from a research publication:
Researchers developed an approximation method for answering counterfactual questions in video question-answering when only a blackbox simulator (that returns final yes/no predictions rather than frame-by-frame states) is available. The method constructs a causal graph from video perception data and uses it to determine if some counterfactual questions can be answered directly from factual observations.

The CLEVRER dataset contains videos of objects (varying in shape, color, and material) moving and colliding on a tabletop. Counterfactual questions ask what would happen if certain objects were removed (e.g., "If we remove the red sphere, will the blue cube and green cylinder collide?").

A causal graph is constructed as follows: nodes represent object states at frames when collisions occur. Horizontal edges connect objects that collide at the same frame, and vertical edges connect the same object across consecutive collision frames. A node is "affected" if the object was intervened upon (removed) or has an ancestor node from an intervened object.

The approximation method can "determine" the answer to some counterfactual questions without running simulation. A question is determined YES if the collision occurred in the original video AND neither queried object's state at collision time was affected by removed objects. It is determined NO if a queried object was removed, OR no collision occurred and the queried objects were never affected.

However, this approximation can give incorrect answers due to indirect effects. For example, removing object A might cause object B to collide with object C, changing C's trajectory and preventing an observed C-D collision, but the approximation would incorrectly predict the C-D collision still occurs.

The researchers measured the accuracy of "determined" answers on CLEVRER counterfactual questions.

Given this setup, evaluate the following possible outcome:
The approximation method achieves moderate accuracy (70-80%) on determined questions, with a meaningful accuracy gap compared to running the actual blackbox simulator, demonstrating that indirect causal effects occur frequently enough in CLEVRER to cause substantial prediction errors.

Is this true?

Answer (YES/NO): NO